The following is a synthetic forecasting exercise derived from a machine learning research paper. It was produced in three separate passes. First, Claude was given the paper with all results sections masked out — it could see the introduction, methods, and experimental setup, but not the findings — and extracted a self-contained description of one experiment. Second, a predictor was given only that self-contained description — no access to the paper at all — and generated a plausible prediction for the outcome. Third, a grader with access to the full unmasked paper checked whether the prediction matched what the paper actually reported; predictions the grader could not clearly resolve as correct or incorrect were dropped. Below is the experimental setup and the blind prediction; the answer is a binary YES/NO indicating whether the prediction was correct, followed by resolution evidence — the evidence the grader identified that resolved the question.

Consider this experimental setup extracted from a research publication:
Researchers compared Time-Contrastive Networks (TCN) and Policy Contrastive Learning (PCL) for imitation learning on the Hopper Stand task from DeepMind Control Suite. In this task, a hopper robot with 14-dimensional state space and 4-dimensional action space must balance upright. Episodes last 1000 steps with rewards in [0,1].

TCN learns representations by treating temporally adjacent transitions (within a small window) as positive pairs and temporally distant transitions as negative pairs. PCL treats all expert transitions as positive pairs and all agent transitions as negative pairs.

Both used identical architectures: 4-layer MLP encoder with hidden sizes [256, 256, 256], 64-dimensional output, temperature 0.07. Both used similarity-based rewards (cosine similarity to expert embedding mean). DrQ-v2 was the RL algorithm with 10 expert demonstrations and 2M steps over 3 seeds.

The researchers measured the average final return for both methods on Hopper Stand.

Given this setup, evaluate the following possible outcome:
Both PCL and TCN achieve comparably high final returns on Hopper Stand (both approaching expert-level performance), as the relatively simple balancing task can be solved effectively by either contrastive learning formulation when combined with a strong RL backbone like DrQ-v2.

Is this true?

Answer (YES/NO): NO